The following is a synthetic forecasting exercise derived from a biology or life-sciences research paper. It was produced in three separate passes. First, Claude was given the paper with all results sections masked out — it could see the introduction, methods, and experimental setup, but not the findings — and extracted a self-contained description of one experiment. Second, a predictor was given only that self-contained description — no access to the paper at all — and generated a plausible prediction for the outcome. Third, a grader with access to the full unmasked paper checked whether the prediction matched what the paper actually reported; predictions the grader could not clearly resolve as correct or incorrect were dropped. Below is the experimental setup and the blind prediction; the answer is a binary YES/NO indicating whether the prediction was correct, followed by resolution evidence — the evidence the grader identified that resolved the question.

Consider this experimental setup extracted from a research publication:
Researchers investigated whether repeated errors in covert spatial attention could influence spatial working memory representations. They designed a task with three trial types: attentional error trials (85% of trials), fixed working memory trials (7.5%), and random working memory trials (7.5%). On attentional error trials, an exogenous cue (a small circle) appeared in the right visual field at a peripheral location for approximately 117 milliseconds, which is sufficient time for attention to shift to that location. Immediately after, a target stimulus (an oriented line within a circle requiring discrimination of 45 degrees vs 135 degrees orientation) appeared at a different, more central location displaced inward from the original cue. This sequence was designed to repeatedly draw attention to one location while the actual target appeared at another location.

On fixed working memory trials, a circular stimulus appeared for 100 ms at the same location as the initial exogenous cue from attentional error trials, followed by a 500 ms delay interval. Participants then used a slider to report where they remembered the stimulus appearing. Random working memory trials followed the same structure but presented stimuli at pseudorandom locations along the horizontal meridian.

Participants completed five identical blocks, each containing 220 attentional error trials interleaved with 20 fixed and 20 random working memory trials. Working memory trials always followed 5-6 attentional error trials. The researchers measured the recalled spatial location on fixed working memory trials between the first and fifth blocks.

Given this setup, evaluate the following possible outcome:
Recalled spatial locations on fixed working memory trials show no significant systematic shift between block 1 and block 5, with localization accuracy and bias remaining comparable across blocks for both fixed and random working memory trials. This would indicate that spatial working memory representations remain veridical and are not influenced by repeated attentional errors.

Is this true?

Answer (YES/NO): NO